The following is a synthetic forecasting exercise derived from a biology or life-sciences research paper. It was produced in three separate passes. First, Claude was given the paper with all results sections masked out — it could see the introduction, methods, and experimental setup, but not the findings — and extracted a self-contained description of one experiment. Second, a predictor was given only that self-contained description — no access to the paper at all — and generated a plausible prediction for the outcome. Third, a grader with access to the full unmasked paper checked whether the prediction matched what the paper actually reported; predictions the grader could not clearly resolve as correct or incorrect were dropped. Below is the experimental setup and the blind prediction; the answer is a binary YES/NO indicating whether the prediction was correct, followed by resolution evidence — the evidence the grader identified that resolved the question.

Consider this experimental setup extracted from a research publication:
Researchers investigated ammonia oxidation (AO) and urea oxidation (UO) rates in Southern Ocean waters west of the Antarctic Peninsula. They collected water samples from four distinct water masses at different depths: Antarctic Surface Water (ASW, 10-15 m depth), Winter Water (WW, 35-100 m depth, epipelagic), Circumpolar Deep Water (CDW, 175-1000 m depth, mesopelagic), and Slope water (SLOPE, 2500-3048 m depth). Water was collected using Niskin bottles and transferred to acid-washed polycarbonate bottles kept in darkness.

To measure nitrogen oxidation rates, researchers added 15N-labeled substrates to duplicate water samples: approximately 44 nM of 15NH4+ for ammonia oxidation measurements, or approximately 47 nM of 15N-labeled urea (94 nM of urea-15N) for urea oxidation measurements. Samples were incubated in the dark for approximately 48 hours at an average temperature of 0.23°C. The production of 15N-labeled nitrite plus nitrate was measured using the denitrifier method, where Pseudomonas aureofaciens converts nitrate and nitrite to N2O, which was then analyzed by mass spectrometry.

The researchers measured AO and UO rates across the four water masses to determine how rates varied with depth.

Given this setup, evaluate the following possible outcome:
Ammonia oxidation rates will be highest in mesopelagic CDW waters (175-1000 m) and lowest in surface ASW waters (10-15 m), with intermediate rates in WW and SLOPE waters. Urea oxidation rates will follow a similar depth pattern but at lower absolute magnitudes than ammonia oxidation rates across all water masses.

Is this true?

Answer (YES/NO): NO